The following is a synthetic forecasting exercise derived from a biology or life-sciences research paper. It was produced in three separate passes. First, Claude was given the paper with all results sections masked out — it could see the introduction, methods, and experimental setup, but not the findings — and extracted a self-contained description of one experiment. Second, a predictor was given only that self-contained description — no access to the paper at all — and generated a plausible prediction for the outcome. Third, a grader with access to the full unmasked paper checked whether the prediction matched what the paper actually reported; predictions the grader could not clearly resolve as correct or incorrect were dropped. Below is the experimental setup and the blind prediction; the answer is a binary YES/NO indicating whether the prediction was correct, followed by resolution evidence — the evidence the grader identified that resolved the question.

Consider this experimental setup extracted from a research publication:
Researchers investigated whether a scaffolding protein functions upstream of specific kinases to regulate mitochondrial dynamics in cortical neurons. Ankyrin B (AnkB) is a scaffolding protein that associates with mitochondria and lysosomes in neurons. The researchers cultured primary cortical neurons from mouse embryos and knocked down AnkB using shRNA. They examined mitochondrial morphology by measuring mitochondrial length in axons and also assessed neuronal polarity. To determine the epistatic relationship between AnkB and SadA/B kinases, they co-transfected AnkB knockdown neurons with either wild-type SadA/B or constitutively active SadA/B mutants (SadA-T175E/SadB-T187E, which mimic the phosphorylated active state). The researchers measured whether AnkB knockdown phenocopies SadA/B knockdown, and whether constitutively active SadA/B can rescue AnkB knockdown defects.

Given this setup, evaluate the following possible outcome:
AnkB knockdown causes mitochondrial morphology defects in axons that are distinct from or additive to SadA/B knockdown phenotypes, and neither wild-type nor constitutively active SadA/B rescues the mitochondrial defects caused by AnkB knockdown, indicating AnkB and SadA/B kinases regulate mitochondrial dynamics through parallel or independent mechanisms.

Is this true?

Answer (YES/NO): NO